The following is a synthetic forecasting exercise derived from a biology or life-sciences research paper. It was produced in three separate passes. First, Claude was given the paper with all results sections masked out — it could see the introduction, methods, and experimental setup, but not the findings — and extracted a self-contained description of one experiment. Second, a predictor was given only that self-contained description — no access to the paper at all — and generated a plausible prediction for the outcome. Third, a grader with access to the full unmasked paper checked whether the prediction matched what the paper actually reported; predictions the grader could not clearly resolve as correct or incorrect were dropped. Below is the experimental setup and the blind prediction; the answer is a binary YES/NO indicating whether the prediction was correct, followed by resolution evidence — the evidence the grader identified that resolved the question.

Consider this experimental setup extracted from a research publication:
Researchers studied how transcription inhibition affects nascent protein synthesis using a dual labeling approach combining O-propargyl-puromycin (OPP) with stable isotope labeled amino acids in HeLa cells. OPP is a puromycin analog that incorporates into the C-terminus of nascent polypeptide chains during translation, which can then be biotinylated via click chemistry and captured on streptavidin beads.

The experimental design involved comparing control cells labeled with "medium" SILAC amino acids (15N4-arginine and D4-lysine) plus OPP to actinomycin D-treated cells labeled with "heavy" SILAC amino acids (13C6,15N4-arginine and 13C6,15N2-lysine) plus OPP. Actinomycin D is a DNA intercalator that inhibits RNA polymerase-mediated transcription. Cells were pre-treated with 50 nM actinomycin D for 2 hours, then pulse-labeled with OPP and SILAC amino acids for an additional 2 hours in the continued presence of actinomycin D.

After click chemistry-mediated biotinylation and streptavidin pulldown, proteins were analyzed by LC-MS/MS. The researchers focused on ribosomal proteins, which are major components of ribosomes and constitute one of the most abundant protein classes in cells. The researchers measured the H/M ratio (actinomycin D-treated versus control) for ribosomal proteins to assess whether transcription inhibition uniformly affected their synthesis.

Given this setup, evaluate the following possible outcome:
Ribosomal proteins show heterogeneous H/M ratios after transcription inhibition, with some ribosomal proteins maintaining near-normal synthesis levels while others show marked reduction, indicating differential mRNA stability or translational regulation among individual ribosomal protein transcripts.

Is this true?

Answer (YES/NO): YES